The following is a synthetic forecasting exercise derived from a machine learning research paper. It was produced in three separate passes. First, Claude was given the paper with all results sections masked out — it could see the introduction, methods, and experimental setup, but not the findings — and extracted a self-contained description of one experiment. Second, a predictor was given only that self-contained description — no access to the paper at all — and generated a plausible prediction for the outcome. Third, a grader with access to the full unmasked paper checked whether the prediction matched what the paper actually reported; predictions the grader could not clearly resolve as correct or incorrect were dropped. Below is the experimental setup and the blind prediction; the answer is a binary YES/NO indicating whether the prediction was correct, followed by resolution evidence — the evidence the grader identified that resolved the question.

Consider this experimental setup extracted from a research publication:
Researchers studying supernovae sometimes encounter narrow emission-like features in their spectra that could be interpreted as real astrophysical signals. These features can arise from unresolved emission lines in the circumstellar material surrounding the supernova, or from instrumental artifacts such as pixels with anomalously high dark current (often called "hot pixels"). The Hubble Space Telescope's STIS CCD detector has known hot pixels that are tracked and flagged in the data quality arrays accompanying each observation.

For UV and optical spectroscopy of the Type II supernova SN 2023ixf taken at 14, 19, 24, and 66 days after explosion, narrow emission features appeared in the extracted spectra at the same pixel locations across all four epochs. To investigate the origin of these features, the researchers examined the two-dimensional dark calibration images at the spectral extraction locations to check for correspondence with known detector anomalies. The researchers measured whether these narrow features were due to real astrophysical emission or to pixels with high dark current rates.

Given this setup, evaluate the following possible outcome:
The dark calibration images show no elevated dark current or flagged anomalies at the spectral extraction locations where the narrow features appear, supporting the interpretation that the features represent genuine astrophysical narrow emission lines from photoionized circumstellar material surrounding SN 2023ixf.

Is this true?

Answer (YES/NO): NO